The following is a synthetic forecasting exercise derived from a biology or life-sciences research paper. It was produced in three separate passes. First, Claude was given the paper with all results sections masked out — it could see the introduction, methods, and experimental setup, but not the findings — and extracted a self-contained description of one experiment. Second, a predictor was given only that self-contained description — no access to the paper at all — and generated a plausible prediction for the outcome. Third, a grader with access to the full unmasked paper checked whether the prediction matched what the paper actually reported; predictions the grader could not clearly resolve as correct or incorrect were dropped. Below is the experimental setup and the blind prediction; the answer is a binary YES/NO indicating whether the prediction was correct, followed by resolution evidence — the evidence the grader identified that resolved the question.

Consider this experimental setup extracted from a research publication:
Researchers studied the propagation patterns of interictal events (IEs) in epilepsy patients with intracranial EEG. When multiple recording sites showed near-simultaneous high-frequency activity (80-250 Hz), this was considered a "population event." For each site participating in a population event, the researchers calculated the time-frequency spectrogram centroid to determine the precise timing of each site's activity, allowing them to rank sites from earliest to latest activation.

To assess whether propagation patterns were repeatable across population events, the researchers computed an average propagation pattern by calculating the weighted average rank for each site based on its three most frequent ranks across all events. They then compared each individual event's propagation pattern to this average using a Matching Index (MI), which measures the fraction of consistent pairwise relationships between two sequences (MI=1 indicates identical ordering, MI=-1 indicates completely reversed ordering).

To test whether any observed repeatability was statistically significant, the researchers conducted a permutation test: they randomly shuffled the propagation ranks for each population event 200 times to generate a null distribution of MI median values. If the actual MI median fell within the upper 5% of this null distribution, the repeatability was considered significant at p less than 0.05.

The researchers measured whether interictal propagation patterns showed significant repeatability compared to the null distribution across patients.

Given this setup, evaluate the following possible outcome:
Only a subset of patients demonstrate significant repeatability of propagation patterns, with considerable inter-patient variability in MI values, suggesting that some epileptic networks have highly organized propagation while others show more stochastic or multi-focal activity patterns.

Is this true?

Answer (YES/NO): NO